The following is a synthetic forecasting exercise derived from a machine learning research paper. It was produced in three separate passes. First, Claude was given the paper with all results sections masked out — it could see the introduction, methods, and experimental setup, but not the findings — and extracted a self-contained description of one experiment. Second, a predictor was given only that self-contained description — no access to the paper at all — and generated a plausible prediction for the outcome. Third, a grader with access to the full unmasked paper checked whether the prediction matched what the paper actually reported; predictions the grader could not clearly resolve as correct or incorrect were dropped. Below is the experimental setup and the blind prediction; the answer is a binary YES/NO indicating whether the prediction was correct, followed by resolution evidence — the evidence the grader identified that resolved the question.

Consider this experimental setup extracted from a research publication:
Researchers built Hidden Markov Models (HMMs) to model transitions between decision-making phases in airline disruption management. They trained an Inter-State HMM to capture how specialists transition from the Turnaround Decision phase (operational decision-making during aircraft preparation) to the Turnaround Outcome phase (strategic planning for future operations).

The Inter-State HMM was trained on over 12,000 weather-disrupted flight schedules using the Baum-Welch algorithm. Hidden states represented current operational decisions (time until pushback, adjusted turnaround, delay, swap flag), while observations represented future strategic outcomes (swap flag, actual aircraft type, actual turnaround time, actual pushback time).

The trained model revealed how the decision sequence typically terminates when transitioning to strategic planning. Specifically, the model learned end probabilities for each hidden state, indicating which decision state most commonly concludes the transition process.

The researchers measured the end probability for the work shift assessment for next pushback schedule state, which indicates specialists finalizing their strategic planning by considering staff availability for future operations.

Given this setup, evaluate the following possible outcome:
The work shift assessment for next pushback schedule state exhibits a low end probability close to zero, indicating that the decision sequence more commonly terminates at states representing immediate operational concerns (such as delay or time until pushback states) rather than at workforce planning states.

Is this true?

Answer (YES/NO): NO